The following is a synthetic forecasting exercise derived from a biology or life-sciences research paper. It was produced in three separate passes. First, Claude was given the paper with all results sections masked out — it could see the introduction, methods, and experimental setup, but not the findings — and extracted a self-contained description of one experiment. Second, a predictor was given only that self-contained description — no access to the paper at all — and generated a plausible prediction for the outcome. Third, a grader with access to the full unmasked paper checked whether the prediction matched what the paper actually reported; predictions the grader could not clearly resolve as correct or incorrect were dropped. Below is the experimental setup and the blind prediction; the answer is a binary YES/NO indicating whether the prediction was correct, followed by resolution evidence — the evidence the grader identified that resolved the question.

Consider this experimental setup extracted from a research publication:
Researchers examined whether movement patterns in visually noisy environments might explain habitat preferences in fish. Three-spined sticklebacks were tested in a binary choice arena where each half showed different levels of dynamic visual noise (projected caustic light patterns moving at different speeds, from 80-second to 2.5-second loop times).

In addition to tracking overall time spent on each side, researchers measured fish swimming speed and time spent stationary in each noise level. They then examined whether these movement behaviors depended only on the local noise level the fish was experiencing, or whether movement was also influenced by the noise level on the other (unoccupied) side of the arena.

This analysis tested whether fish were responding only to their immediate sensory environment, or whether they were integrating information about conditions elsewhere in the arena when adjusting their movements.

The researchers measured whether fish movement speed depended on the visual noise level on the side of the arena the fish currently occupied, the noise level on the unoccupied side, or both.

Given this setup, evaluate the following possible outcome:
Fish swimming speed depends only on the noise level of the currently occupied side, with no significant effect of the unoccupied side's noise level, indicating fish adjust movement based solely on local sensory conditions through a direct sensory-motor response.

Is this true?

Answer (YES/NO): YES